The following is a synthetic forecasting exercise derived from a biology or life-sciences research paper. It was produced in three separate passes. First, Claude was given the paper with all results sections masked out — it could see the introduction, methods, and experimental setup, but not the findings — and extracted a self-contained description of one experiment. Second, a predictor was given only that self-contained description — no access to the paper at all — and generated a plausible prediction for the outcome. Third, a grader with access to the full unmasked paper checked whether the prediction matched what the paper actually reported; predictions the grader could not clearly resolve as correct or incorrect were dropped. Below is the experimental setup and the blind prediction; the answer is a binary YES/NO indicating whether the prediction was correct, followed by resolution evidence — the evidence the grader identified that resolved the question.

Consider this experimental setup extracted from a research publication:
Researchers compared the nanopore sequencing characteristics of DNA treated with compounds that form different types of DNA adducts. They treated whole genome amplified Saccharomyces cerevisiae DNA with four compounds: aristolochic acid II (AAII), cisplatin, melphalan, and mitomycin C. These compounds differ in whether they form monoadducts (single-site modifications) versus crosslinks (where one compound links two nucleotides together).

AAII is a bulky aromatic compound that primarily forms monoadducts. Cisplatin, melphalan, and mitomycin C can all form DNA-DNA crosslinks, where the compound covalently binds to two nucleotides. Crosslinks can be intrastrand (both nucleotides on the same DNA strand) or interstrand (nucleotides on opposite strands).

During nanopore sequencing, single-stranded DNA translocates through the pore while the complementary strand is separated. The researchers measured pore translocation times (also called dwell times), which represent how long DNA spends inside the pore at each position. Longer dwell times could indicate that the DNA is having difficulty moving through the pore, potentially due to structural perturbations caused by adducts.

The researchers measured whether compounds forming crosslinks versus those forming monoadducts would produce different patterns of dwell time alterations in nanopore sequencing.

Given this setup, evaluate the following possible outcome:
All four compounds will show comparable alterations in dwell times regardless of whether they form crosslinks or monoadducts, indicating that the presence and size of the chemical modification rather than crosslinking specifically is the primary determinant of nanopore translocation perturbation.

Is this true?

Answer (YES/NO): NO